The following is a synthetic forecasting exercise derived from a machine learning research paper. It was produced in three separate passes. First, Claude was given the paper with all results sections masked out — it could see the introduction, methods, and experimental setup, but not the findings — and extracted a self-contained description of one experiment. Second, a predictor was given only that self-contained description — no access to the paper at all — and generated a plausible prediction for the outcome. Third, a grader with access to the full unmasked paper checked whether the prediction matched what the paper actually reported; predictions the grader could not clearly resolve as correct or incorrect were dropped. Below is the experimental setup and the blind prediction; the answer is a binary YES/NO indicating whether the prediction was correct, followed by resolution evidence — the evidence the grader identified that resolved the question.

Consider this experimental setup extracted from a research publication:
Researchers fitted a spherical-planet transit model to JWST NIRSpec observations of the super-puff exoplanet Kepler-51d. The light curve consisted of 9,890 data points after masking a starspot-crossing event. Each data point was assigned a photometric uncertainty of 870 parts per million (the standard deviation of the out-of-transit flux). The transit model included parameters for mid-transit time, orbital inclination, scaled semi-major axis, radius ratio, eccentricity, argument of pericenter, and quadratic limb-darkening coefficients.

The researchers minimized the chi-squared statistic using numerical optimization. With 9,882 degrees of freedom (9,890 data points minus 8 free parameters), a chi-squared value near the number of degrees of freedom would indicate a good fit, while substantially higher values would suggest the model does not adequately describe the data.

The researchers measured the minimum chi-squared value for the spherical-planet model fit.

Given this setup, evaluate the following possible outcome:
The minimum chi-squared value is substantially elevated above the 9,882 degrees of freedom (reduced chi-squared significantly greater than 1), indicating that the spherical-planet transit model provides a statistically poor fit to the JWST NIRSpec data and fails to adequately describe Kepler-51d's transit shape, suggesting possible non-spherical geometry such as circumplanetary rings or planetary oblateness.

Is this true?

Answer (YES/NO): NO